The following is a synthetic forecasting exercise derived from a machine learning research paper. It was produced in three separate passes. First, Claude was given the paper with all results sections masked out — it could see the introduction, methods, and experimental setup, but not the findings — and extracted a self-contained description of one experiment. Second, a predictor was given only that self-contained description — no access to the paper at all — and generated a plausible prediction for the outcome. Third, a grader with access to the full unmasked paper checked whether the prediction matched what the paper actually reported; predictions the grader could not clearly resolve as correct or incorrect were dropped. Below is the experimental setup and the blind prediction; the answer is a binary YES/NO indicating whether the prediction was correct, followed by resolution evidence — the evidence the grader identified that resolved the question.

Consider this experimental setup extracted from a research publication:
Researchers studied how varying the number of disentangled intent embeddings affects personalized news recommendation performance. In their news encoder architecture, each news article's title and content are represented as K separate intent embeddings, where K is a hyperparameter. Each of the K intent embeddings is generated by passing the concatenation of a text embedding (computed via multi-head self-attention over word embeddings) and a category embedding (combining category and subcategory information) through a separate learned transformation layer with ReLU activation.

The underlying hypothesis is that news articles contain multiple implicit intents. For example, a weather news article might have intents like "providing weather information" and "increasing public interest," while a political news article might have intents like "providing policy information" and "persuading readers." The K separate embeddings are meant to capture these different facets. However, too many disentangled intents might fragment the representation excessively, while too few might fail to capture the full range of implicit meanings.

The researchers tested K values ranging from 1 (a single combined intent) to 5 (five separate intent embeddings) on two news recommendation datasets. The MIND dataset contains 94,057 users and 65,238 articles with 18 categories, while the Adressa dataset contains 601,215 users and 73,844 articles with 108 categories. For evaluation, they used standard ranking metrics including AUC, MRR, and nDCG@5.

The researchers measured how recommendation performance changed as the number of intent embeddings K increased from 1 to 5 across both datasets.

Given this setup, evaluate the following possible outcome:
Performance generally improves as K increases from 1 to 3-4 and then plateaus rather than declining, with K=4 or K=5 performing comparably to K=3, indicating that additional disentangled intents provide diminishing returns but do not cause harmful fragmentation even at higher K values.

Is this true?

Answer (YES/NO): NO